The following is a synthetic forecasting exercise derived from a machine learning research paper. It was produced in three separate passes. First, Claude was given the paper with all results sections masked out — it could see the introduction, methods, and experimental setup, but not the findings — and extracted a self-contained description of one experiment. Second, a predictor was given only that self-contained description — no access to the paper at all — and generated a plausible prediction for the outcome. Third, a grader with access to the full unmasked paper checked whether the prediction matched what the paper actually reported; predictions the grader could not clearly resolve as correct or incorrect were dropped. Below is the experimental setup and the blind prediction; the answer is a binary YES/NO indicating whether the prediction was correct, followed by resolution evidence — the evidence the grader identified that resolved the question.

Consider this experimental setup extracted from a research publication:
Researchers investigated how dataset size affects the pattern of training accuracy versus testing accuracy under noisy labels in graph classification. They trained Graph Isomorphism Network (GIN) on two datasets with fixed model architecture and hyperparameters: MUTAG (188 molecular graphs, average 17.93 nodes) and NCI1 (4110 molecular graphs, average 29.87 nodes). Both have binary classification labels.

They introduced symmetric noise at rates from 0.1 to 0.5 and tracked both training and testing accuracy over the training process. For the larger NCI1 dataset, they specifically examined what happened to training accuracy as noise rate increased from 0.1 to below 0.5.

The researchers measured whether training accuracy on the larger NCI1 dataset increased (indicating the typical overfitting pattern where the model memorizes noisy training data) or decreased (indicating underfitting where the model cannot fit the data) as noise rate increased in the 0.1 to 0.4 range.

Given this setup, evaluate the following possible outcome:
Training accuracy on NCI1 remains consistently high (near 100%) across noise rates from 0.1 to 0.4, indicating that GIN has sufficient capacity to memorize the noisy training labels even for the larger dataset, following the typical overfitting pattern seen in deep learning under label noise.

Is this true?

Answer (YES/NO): NO